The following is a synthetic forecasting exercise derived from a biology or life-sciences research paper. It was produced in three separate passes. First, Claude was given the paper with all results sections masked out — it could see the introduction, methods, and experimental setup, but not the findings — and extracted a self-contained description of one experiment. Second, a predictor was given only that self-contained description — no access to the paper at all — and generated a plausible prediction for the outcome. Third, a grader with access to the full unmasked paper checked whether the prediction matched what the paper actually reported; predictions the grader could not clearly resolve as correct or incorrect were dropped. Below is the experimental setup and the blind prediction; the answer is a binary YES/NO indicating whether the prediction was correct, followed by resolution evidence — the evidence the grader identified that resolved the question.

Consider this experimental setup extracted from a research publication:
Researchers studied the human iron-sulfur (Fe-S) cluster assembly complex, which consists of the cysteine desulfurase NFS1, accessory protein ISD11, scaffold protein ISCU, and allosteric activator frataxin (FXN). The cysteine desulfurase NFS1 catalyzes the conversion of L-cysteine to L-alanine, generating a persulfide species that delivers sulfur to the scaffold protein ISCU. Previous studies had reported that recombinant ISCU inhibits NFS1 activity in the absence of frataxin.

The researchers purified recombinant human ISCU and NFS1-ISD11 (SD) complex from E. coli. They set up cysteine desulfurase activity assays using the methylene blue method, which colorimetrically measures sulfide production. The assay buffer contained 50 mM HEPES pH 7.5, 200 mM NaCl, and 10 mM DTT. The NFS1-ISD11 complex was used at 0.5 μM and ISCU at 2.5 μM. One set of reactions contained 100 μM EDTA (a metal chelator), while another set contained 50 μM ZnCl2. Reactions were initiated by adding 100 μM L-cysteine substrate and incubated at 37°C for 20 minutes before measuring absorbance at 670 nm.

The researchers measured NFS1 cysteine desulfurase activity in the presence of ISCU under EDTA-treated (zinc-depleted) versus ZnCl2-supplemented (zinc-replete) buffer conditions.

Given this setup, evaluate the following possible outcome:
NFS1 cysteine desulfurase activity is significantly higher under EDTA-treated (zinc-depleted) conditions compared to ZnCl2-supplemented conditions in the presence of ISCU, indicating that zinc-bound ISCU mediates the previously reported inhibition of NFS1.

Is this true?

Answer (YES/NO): YES